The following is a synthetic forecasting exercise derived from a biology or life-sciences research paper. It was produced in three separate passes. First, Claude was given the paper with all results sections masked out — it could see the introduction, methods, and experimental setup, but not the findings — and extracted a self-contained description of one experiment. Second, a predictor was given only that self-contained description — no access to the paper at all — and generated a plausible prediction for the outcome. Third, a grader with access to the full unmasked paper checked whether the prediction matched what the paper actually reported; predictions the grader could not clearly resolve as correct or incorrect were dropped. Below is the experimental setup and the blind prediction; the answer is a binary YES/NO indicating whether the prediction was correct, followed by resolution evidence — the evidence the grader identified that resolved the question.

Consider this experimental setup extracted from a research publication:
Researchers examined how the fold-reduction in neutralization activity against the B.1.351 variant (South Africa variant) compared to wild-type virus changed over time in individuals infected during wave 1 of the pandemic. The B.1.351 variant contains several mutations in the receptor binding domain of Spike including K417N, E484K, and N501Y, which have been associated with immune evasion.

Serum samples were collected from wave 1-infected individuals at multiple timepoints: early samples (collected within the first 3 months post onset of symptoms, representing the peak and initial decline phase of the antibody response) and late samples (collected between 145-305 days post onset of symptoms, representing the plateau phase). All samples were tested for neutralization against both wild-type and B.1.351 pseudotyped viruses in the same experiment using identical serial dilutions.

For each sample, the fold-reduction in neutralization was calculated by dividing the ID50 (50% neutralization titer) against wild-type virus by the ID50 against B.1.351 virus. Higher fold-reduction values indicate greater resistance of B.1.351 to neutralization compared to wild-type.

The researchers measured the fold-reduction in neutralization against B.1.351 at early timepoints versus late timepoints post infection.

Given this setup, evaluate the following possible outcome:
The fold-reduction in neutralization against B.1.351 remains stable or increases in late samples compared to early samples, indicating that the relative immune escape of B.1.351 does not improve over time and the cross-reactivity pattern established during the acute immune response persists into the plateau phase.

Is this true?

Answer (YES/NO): NO